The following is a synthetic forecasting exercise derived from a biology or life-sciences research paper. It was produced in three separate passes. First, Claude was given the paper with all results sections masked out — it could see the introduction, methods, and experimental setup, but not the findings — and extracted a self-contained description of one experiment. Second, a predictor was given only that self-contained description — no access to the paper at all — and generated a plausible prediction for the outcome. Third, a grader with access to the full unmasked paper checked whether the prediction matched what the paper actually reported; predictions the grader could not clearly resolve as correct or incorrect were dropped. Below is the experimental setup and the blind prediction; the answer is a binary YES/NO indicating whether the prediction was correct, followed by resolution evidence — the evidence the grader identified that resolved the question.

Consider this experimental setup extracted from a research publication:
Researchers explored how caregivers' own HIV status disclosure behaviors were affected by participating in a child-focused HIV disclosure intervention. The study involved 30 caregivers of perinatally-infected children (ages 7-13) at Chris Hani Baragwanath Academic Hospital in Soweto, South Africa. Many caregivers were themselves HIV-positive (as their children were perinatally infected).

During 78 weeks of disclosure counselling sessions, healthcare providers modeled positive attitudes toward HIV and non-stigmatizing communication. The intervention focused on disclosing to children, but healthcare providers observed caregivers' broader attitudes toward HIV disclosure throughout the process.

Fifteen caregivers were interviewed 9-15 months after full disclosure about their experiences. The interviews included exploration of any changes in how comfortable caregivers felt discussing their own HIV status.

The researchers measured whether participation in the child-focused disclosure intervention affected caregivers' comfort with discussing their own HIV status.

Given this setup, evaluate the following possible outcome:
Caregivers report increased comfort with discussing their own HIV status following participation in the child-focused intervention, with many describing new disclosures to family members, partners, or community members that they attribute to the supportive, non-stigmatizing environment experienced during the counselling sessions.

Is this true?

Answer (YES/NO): NO